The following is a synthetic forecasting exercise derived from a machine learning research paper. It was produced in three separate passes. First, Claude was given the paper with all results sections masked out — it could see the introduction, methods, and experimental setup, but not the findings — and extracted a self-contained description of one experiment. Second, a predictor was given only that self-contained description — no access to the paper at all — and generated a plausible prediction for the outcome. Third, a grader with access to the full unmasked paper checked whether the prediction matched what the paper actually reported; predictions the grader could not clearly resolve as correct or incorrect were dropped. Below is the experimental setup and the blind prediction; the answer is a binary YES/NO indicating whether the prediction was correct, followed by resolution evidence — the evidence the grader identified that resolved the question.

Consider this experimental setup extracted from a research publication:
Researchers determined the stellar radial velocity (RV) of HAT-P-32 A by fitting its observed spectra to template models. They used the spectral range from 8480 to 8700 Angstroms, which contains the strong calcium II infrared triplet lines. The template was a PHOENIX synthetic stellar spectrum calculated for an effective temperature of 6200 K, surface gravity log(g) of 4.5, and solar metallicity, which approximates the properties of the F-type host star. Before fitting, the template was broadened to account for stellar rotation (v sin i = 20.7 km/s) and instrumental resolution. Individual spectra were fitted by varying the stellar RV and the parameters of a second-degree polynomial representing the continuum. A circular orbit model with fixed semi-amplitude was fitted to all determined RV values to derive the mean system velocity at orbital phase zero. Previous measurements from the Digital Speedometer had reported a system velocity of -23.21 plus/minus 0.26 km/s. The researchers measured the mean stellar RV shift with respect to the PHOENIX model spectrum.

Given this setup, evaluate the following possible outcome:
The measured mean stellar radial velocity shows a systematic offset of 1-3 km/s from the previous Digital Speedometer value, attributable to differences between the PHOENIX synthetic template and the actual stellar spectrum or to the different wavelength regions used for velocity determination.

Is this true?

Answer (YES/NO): YES